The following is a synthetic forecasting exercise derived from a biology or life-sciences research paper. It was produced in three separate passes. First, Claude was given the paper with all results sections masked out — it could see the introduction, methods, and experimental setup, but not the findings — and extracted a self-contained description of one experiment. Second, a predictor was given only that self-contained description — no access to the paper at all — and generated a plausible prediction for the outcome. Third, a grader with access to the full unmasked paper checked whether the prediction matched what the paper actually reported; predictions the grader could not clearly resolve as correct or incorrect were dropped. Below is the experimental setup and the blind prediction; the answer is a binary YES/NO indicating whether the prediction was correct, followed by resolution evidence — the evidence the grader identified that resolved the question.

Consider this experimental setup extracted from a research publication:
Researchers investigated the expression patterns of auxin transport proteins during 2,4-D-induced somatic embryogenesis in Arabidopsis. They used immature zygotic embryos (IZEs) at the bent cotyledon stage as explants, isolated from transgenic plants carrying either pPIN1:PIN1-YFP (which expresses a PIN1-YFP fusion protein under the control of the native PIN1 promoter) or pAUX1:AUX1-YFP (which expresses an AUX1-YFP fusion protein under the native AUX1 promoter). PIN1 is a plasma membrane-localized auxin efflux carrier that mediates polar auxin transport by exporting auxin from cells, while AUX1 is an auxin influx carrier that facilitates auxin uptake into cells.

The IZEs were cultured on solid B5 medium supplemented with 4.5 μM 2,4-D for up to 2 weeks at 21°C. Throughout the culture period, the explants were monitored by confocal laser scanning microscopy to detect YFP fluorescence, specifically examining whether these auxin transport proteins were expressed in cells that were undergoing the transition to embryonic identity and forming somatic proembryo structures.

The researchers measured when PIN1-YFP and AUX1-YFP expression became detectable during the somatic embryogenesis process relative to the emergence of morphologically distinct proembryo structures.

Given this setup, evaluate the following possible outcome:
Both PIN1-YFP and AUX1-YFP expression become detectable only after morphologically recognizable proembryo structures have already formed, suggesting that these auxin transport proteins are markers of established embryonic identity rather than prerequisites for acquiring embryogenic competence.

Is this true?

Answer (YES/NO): NO